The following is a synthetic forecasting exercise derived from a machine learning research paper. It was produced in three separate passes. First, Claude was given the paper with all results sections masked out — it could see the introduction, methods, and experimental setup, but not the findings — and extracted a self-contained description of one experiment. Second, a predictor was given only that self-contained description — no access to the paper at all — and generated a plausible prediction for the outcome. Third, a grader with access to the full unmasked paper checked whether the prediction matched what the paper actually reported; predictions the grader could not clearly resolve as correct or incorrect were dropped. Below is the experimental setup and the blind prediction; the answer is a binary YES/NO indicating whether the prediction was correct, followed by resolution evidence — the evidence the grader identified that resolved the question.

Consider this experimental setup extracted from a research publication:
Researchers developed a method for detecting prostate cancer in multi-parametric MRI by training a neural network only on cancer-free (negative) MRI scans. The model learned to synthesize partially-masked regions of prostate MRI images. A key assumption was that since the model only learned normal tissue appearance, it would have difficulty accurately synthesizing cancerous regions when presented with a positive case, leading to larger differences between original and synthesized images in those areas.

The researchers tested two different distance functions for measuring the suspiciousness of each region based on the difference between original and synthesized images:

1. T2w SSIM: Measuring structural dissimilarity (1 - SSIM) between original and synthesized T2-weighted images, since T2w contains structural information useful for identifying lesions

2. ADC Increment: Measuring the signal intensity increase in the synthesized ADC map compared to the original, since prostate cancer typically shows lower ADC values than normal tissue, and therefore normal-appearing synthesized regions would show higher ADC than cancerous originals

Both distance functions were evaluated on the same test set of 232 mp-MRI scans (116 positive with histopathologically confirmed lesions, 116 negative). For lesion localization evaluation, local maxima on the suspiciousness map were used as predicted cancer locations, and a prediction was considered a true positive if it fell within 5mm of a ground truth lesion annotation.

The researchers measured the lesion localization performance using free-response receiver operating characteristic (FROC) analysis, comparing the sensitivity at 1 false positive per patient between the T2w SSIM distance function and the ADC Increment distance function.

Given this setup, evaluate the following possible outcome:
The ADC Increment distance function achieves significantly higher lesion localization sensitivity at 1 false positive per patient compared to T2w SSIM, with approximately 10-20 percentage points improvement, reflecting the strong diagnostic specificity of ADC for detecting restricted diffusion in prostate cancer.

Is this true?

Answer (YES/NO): NO